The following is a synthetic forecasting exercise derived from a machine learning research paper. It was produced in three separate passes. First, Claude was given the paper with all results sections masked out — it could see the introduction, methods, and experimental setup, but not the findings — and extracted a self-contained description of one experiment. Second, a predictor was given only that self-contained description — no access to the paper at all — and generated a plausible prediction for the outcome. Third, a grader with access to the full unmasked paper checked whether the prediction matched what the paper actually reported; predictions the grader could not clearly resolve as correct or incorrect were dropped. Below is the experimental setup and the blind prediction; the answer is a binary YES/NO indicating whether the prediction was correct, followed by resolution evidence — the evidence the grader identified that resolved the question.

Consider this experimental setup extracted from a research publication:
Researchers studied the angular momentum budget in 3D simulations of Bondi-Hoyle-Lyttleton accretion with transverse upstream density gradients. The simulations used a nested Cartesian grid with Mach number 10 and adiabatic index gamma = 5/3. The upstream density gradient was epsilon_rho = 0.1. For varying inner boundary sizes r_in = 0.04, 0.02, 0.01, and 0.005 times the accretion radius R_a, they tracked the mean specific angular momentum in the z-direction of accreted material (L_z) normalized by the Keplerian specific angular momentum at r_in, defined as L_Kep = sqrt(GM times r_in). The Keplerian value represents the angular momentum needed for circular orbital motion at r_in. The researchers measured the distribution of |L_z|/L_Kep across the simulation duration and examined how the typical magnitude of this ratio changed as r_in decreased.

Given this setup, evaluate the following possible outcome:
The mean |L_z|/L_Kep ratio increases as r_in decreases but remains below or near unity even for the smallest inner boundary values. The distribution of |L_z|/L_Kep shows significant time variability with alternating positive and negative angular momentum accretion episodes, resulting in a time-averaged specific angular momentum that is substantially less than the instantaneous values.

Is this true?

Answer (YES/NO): YES